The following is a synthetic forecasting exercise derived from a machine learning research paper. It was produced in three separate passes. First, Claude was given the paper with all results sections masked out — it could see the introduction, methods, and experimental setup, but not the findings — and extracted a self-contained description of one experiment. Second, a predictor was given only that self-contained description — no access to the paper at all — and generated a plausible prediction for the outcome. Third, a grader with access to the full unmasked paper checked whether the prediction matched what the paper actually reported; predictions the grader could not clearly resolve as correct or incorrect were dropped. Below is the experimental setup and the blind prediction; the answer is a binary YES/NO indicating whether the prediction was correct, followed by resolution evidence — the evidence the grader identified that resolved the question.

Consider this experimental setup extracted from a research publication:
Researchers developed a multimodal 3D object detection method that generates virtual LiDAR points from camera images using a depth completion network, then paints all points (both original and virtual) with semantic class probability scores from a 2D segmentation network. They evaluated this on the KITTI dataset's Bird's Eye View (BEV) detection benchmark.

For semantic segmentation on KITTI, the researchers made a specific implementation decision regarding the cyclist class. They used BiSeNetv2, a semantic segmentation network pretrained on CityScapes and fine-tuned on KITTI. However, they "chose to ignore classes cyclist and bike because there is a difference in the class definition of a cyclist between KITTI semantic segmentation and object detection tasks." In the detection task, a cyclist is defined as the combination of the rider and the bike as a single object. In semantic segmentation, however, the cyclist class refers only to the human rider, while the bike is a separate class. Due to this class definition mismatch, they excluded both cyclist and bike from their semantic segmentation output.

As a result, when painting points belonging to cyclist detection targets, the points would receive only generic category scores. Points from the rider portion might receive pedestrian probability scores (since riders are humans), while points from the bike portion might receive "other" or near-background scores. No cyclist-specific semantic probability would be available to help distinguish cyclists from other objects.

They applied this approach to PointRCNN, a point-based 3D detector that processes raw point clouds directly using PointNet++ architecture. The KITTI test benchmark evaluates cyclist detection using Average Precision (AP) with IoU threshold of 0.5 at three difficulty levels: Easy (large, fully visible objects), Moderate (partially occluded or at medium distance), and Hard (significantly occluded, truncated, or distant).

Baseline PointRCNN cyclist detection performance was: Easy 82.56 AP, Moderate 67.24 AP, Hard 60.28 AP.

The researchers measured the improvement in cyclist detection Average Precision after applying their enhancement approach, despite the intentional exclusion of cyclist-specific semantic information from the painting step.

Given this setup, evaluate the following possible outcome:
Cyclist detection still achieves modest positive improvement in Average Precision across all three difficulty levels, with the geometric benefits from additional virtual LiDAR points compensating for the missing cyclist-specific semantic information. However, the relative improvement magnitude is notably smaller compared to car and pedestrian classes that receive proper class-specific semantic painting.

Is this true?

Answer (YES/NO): NO